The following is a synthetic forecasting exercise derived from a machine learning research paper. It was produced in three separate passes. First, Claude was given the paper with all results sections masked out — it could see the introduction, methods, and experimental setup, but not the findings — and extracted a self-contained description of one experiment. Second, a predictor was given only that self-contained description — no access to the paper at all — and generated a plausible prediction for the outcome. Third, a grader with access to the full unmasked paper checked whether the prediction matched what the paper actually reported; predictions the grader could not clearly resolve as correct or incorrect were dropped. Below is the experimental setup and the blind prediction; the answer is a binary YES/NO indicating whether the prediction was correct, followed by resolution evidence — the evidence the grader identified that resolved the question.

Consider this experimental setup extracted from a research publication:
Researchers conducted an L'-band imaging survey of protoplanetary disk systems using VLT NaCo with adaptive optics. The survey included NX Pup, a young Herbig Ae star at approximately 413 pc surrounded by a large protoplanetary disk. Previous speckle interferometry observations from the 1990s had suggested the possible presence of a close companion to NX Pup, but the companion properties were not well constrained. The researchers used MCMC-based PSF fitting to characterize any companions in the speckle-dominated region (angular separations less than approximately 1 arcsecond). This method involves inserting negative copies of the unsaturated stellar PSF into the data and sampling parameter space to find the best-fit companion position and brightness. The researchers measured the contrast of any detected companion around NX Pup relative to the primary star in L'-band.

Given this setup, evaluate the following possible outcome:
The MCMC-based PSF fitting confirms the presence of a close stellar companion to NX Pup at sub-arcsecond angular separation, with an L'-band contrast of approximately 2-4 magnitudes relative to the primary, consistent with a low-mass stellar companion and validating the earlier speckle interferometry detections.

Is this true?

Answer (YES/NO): NO